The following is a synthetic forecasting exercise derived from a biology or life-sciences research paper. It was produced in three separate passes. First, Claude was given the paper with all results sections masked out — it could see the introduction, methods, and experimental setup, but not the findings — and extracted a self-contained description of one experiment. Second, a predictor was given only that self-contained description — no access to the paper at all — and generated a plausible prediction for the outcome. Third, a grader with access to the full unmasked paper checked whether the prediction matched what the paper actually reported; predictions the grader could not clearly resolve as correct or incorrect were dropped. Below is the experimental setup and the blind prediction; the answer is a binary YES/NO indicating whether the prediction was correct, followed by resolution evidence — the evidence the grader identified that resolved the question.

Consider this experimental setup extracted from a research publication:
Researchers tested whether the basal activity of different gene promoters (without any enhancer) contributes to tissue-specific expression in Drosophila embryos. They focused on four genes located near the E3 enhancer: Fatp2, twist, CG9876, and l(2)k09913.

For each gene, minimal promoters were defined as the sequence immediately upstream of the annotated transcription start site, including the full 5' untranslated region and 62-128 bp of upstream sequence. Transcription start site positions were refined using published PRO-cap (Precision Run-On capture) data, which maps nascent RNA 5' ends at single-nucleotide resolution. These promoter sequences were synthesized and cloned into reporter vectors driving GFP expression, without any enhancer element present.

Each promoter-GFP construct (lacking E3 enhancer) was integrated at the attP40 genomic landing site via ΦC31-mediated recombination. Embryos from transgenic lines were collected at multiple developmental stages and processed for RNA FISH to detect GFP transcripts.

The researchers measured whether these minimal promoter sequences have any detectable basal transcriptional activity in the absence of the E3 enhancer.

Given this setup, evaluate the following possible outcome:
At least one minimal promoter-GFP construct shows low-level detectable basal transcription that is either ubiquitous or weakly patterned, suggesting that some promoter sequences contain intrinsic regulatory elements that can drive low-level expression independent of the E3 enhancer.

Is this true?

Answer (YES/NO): NO